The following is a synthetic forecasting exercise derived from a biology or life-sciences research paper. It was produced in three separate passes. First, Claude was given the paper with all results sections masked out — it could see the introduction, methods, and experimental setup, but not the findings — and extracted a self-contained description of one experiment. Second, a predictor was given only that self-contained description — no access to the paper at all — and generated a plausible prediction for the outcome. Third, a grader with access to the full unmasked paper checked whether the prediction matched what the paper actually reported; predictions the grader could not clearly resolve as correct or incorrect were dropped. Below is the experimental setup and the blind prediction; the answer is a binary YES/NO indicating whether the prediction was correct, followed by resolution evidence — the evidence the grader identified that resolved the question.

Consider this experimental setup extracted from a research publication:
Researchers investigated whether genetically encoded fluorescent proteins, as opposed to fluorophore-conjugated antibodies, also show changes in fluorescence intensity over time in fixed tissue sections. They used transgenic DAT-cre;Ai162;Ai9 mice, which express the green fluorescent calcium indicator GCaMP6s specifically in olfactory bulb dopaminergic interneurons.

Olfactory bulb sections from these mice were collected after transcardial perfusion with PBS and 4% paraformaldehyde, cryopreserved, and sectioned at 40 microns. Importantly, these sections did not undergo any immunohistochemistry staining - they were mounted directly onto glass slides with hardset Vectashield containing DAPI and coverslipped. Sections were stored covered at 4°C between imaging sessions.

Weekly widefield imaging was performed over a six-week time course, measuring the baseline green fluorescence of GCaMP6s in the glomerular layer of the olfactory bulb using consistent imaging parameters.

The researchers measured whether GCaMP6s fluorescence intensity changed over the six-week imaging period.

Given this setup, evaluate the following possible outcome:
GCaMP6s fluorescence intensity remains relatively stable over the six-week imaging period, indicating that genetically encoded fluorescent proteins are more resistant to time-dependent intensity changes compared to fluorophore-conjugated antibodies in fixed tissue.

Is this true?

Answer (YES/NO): NO